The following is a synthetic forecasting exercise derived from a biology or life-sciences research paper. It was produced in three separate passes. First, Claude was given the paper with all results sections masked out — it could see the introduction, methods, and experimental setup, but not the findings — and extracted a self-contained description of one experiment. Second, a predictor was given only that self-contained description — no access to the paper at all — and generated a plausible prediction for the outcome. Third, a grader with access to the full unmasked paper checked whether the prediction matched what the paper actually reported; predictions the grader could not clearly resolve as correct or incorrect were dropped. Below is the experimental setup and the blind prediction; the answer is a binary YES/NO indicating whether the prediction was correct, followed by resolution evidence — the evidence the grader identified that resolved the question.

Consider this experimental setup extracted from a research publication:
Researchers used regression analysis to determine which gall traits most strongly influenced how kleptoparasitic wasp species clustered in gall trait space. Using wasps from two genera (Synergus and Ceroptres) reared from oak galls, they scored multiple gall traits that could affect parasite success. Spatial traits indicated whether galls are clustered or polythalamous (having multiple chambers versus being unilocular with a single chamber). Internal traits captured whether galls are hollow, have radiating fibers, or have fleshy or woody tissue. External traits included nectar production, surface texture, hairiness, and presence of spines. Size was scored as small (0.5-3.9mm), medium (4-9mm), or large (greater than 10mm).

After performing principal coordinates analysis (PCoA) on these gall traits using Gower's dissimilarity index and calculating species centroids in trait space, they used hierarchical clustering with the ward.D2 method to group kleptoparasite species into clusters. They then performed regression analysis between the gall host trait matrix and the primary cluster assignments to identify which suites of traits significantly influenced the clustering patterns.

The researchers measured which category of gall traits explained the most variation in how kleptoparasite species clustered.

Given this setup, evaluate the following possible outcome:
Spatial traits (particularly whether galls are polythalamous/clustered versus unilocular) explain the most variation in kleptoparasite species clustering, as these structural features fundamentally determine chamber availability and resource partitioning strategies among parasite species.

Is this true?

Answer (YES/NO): YES